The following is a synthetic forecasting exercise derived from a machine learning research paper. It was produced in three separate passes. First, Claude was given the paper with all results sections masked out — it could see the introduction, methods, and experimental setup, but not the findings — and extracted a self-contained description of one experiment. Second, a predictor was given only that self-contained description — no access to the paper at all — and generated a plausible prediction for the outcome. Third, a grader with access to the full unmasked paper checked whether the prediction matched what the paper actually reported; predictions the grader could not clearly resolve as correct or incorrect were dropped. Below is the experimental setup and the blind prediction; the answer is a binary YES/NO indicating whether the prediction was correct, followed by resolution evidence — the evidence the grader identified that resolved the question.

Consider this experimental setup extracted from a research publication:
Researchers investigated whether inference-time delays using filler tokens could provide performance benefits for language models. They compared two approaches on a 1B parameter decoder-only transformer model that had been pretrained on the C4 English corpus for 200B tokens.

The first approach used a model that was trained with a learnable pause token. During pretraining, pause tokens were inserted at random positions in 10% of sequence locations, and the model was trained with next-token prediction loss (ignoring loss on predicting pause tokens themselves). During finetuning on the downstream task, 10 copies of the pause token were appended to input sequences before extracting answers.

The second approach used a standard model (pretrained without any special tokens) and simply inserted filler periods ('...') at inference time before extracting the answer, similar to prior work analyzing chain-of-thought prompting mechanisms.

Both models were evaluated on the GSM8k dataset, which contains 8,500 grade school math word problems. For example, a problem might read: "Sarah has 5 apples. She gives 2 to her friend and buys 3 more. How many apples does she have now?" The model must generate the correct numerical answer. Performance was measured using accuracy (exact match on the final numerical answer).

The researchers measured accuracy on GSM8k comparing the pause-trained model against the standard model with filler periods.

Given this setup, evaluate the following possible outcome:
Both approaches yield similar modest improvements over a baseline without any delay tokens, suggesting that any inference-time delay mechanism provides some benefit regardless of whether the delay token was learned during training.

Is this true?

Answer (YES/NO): NO